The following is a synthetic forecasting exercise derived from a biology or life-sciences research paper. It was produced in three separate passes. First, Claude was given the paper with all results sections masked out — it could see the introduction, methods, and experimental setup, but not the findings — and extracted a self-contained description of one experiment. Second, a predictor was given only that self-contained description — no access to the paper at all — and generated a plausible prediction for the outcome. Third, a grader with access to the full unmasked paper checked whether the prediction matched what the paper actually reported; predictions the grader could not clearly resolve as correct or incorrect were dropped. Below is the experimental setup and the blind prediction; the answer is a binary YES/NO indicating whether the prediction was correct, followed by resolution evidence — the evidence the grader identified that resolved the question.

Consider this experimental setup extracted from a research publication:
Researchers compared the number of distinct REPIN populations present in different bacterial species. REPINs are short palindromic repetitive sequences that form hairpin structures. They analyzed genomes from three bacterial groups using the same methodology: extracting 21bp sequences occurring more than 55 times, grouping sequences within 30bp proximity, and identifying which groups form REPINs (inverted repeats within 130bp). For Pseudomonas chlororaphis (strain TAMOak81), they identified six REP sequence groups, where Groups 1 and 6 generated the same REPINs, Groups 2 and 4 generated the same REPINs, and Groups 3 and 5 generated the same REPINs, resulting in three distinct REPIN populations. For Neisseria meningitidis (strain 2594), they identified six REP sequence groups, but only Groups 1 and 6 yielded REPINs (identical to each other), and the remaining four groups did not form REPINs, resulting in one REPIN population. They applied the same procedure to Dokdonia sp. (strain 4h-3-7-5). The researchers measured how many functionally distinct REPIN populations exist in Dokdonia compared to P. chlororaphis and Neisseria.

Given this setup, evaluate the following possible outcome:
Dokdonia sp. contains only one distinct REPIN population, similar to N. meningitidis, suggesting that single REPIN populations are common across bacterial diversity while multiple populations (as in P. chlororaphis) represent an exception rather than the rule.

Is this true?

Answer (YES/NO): YES